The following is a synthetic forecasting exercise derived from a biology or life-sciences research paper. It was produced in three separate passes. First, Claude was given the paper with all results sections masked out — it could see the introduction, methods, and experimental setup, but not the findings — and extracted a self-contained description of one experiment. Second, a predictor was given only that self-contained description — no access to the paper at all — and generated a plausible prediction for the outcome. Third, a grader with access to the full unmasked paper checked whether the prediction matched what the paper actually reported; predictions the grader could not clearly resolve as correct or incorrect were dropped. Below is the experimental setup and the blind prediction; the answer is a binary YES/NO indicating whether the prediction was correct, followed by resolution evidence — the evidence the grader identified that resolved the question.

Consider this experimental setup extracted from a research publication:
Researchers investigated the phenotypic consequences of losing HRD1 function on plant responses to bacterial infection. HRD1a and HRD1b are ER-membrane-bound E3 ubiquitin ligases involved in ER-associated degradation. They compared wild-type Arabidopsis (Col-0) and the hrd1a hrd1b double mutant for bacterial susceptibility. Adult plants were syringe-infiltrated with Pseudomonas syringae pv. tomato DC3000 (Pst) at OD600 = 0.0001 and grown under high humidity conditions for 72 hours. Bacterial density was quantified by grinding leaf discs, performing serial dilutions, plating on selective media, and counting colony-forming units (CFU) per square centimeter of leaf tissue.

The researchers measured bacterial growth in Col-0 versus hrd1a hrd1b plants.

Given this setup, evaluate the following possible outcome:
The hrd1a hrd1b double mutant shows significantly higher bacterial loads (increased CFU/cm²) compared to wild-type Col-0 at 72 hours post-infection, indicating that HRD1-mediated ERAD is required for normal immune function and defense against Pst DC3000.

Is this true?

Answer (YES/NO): YES